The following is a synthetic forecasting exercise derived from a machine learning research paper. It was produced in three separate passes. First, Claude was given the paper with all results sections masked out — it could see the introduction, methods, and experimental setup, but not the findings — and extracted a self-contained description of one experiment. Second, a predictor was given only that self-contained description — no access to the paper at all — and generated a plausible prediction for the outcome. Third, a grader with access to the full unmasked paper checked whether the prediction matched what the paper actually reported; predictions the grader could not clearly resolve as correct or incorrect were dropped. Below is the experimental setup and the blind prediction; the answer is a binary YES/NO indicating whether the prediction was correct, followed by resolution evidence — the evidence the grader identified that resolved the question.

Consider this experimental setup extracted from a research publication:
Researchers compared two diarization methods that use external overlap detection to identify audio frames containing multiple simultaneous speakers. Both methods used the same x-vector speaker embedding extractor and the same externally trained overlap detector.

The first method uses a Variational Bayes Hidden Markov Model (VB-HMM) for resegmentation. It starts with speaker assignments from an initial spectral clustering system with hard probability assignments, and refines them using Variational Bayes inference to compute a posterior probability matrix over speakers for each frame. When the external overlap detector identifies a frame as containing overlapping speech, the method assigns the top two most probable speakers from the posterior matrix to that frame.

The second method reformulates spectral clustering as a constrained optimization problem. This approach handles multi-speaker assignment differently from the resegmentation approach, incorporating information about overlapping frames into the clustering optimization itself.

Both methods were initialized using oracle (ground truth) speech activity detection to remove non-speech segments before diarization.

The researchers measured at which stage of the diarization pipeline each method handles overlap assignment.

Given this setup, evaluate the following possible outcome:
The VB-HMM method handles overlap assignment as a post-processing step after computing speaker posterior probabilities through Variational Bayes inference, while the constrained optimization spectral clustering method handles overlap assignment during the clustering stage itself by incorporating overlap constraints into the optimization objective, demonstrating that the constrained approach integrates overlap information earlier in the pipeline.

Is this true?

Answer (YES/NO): YES